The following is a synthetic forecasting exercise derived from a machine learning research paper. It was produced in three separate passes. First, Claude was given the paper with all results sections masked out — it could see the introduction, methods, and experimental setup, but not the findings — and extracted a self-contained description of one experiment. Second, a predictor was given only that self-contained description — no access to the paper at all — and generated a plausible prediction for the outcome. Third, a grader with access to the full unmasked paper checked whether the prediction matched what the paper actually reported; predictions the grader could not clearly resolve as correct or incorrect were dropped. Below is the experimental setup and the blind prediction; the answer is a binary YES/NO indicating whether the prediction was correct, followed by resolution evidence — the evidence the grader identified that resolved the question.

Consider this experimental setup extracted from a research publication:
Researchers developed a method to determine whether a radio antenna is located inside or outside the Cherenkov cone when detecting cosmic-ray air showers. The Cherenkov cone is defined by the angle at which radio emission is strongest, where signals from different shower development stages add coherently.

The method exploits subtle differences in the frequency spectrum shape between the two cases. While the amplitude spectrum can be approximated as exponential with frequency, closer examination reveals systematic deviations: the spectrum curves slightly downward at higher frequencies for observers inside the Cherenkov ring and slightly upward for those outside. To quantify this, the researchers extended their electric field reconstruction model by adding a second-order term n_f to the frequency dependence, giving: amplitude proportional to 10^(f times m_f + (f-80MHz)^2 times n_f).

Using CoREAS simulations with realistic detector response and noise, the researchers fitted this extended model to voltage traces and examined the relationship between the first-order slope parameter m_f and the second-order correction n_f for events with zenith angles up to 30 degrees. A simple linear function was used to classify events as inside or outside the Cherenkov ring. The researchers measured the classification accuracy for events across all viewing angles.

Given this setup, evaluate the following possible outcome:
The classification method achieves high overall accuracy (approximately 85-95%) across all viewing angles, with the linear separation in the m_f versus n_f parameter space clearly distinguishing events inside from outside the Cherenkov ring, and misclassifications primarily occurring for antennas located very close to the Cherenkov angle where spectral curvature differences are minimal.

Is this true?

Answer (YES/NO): YES